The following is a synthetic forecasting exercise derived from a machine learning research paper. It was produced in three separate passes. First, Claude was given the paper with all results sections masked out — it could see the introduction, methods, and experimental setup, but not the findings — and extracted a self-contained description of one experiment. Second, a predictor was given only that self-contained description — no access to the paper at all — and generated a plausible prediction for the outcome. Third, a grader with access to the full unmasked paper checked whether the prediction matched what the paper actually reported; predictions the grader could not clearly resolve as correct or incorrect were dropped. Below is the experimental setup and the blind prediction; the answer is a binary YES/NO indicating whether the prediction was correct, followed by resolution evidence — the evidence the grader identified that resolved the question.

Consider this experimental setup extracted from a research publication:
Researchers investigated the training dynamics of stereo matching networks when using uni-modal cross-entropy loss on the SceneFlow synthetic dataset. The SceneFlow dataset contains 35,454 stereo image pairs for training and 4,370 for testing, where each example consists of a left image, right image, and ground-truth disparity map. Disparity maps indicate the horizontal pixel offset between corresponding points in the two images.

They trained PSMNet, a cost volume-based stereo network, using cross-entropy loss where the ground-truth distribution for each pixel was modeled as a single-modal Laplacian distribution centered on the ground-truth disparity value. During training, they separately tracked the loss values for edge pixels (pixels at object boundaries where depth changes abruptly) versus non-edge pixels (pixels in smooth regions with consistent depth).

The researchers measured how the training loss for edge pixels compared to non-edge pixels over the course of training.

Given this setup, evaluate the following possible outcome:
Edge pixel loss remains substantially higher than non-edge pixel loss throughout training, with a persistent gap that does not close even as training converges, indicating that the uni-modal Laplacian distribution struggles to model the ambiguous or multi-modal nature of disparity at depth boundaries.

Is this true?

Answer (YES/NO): YES